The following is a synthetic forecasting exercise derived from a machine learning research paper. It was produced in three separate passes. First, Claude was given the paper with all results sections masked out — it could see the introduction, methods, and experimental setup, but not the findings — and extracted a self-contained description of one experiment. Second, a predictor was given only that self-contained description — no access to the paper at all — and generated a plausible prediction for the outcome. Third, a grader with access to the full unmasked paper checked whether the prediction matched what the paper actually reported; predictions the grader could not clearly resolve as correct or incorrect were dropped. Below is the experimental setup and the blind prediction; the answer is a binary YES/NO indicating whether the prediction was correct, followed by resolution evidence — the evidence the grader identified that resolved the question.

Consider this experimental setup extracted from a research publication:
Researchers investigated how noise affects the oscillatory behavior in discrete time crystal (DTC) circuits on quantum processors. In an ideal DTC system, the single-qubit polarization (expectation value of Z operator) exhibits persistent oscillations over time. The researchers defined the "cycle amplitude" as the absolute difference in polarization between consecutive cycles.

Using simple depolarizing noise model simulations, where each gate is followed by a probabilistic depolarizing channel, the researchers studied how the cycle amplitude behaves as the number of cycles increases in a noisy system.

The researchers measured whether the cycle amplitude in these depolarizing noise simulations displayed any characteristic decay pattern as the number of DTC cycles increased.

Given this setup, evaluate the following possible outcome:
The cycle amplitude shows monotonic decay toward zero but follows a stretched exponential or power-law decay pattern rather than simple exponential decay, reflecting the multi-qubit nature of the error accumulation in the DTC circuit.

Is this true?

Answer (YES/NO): NO